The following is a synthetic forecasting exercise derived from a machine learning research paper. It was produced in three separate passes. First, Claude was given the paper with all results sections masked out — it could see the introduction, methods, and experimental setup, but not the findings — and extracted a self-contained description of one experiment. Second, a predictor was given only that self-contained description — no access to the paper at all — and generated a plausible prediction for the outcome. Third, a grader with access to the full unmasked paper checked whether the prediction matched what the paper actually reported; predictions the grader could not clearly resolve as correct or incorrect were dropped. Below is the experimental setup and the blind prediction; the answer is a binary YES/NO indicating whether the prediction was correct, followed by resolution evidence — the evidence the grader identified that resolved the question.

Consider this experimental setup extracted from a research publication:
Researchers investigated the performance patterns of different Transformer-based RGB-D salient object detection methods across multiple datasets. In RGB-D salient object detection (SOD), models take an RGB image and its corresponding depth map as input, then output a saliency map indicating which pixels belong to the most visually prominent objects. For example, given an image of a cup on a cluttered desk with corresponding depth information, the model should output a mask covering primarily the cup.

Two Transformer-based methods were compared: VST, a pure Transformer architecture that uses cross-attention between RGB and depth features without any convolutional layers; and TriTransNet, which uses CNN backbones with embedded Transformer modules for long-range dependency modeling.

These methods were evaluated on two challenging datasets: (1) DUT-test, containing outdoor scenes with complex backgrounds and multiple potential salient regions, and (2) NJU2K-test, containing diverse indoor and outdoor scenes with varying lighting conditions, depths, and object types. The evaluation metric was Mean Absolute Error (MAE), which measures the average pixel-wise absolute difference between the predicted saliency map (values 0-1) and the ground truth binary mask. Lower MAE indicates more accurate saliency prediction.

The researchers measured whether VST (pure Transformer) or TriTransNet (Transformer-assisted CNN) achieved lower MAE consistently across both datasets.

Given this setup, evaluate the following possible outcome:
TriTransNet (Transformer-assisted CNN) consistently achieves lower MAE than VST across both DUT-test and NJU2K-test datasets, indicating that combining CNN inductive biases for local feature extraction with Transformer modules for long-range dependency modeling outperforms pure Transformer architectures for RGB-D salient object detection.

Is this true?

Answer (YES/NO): NO